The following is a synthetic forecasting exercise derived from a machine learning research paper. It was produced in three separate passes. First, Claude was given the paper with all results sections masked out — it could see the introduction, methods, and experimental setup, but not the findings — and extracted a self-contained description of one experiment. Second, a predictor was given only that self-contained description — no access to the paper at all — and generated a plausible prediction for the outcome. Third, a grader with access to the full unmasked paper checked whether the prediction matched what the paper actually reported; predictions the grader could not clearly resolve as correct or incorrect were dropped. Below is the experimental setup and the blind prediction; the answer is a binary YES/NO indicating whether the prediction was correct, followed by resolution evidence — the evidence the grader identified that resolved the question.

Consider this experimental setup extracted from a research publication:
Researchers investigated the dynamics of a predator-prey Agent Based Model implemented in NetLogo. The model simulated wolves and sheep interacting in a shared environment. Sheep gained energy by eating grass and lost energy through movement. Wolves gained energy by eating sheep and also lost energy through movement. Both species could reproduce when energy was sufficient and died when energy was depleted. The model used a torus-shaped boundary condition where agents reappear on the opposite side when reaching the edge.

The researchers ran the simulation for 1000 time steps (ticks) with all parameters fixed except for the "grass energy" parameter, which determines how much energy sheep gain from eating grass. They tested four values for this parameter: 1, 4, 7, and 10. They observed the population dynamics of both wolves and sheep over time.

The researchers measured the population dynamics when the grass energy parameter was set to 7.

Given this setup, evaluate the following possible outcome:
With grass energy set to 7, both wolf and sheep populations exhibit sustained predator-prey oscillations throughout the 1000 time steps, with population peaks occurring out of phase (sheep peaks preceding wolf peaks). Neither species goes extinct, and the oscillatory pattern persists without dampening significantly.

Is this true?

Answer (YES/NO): NO